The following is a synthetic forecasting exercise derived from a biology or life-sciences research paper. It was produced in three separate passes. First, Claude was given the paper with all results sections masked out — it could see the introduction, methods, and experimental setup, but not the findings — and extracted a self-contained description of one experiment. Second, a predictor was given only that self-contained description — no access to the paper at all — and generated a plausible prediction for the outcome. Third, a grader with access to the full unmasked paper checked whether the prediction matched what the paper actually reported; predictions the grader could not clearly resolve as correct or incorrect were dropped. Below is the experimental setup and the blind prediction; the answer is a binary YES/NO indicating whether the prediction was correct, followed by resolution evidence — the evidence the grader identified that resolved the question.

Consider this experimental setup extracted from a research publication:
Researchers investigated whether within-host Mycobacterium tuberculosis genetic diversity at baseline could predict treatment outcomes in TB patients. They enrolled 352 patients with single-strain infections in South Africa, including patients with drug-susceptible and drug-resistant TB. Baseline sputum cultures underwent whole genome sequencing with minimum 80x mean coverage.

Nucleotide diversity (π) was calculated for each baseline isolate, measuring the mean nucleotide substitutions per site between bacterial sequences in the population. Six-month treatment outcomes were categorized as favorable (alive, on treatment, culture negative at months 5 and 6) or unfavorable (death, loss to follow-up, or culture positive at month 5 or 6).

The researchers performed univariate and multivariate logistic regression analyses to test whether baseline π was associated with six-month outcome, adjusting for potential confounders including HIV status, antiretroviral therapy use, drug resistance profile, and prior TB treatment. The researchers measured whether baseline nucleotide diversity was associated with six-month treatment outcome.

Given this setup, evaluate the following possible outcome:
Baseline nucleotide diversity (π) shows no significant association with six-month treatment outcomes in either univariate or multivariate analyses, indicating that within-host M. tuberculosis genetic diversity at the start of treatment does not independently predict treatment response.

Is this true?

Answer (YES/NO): YES